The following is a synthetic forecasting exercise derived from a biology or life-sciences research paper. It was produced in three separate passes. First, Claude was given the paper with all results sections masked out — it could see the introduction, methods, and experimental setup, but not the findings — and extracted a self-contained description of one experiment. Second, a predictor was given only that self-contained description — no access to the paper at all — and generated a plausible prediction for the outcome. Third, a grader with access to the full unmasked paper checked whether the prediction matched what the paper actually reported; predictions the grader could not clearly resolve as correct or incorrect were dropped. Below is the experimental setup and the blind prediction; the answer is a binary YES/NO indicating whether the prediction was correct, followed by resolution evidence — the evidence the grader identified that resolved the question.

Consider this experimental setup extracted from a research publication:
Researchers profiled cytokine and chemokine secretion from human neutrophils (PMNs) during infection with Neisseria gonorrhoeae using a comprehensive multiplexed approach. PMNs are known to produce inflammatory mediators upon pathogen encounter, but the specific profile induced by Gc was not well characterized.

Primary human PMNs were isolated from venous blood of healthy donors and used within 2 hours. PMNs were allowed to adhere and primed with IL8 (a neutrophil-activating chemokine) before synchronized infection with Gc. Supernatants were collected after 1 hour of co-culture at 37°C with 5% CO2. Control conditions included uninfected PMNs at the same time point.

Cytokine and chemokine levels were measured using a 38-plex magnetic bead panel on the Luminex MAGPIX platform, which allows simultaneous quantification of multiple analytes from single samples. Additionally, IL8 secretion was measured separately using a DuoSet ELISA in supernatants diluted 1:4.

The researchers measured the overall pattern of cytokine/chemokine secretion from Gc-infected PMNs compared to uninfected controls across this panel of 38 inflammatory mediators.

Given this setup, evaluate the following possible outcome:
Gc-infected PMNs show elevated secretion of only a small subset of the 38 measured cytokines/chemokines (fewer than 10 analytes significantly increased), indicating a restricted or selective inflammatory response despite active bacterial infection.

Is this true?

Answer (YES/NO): NO